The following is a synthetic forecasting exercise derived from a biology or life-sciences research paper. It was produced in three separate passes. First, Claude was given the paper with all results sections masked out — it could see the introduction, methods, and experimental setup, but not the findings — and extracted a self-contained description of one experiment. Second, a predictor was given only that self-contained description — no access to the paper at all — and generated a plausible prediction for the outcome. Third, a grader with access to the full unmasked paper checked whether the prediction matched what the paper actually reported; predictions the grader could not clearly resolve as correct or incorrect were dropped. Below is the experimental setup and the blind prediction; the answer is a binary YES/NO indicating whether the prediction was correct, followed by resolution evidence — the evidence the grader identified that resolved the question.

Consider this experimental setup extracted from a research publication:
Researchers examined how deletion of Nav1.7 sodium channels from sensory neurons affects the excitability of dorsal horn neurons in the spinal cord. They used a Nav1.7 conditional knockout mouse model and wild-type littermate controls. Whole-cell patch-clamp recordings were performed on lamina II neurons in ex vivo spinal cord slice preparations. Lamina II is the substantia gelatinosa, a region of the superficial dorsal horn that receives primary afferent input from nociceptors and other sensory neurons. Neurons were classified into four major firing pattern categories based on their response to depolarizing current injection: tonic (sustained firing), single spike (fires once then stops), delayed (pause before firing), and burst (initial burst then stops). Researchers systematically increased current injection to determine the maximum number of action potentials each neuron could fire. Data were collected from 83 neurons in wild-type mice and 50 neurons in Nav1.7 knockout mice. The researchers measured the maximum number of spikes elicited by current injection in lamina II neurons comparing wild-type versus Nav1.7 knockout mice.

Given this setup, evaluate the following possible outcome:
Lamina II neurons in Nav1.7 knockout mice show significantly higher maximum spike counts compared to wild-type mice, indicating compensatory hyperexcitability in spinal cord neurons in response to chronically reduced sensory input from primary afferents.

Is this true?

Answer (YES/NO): NO